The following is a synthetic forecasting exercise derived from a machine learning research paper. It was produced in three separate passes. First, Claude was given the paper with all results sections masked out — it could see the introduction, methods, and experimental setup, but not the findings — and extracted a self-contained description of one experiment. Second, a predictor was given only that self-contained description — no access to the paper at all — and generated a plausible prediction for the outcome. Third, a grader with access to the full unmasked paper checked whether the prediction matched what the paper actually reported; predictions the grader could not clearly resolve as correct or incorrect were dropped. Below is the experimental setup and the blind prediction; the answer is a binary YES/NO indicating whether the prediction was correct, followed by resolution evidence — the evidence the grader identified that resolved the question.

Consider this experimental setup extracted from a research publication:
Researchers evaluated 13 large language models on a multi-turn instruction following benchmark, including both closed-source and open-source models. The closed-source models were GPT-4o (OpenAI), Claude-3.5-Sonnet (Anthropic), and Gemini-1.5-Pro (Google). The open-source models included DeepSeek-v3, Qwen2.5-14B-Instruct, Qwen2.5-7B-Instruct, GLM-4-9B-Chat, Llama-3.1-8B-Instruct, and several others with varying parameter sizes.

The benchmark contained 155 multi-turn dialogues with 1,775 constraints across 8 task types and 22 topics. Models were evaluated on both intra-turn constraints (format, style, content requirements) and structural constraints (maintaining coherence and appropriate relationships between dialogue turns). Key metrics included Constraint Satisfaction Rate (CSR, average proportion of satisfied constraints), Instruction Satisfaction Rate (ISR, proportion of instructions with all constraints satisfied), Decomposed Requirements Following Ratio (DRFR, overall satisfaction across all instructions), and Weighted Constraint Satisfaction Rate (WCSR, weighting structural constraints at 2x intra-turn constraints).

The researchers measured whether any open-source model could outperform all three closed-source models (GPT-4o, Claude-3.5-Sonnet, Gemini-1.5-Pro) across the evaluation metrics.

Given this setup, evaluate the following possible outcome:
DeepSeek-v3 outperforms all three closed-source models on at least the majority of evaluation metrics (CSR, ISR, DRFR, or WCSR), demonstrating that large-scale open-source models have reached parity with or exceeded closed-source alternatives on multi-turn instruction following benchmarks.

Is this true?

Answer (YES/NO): YES